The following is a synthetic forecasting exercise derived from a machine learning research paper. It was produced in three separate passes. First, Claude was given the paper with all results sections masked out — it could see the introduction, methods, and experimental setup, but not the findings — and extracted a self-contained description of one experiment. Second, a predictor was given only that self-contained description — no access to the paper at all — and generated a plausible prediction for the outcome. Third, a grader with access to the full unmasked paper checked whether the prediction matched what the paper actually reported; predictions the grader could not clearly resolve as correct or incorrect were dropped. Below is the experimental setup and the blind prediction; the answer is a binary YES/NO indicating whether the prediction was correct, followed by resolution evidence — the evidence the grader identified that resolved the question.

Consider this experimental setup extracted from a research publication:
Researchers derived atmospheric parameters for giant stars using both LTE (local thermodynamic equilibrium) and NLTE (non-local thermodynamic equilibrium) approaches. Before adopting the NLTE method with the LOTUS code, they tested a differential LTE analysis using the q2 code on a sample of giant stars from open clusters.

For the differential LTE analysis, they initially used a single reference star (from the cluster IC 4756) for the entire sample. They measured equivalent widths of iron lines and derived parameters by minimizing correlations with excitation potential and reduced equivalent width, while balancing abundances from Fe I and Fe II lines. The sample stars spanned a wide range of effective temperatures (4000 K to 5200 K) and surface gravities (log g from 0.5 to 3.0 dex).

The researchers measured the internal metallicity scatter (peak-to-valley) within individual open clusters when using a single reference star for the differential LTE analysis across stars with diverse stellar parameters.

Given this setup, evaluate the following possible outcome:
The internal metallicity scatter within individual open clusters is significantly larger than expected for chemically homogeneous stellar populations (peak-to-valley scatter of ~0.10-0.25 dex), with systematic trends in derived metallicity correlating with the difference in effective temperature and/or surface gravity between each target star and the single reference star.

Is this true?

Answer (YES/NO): YES